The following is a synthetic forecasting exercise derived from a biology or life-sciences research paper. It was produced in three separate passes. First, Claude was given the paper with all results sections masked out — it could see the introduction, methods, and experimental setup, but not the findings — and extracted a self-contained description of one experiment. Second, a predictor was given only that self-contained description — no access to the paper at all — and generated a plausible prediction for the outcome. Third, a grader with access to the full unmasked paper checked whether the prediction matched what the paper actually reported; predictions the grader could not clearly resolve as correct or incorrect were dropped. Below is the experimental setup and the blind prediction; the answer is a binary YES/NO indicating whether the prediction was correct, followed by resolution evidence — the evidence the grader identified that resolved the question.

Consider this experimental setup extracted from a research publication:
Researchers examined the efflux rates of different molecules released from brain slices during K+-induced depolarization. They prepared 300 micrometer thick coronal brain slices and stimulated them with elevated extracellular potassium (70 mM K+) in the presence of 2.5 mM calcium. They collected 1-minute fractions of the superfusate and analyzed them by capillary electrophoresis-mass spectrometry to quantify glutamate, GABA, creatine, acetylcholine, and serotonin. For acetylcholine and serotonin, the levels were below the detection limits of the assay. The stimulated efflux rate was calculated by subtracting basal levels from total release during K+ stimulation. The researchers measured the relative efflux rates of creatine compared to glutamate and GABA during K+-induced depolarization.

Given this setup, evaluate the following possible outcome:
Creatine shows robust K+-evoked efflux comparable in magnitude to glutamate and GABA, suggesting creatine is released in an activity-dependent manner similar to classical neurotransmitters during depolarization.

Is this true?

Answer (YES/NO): NO